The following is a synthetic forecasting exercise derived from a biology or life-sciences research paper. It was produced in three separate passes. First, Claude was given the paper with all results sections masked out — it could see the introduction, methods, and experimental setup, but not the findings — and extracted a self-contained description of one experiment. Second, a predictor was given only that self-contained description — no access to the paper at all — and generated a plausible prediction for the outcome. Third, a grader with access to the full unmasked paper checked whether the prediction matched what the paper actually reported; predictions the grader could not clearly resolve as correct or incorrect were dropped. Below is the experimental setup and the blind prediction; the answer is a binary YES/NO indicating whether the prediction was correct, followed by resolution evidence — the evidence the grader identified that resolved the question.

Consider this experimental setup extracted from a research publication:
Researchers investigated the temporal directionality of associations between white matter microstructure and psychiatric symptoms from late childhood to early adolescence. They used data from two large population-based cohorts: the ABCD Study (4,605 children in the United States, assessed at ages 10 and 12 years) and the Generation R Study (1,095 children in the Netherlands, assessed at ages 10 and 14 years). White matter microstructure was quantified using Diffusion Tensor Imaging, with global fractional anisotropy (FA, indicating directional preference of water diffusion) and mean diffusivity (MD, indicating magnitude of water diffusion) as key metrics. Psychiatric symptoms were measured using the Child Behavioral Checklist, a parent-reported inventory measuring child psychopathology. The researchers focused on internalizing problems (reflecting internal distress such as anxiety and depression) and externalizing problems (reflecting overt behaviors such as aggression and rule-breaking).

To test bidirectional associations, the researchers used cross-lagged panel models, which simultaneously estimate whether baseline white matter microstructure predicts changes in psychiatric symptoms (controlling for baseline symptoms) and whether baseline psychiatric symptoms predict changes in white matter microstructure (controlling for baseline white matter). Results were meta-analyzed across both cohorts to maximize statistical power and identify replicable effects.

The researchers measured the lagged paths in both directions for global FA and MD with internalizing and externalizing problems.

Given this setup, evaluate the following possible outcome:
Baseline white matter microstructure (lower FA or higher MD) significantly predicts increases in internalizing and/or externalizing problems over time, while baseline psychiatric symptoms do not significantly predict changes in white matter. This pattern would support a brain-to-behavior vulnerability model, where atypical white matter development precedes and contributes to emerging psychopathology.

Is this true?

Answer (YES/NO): NO